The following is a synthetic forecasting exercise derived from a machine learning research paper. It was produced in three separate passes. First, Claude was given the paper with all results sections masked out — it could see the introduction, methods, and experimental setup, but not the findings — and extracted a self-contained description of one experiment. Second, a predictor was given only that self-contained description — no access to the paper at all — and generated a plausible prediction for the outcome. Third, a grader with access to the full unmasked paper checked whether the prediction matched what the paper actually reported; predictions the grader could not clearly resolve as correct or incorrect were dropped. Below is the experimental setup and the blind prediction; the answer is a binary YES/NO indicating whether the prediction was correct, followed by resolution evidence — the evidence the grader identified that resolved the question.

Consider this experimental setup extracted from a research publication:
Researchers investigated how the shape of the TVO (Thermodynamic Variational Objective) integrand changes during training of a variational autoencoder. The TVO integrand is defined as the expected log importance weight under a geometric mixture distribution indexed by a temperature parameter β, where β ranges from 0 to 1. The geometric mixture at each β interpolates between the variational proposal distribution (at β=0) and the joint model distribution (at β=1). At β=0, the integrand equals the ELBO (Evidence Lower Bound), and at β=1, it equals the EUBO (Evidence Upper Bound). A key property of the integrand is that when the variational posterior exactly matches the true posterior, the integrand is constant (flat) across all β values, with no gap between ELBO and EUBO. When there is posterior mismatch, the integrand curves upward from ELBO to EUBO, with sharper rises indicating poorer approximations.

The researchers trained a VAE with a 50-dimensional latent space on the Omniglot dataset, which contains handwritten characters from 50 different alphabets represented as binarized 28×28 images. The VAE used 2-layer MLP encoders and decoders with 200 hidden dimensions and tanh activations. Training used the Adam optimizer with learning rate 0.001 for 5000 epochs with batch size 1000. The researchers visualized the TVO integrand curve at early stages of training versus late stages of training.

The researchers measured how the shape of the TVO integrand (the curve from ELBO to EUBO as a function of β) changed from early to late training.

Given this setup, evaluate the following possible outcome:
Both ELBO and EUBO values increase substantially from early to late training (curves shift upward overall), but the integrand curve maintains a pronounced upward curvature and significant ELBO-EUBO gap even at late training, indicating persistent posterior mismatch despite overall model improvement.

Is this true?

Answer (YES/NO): NO